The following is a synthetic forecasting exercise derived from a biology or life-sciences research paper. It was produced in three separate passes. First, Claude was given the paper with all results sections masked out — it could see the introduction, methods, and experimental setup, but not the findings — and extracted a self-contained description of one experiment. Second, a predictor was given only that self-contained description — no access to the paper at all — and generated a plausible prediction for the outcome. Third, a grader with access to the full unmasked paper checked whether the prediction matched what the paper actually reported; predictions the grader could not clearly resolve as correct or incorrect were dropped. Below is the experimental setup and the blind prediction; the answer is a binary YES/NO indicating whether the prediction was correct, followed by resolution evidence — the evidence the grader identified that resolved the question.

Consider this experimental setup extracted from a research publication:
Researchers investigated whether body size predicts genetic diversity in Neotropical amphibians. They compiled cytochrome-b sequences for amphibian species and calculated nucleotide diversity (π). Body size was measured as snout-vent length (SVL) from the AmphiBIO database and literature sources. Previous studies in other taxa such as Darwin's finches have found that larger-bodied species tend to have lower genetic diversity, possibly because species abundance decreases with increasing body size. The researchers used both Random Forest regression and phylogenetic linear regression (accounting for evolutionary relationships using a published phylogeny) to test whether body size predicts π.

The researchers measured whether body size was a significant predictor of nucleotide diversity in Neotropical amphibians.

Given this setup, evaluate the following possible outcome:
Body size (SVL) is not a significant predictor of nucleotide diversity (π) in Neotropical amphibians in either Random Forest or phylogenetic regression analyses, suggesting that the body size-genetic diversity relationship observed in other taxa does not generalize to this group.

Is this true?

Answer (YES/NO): NO